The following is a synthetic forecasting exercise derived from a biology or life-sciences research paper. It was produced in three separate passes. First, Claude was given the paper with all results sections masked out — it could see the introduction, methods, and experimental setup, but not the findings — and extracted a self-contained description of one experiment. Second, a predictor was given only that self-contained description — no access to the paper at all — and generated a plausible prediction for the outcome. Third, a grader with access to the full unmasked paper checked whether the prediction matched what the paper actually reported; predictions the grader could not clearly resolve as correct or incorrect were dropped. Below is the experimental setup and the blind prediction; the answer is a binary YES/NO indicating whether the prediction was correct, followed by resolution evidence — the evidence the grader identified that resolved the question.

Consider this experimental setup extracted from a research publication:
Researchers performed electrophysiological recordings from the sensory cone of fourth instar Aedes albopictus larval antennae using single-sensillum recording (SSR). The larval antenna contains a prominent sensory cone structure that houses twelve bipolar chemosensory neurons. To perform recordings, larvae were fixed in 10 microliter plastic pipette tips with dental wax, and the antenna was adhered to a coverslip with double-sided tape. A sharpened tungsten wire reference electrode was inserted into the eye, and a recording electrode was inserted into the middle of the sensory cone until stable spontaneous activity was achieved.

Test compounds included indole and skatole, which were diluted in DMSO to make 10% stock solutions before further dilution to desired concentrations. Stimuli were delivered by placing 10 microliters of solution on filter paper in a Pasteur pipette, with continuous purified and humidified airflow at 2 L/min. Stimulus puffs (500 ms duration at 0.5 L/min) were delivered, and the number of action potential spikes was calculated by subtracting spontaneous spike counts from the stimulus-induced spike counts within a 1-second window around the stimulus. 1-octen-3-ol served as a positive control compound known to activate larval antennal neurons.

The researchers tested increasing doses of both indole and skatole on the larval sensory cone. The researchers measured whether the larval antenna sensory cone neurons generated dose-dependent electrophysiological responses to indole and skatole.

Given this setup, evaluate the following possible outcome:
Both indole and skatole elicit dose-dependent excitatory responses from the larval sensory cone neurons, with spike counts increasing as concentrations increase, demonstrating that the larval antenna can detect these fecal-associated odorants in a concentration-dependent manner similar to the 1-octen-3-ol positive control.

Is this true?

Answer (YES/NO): YES